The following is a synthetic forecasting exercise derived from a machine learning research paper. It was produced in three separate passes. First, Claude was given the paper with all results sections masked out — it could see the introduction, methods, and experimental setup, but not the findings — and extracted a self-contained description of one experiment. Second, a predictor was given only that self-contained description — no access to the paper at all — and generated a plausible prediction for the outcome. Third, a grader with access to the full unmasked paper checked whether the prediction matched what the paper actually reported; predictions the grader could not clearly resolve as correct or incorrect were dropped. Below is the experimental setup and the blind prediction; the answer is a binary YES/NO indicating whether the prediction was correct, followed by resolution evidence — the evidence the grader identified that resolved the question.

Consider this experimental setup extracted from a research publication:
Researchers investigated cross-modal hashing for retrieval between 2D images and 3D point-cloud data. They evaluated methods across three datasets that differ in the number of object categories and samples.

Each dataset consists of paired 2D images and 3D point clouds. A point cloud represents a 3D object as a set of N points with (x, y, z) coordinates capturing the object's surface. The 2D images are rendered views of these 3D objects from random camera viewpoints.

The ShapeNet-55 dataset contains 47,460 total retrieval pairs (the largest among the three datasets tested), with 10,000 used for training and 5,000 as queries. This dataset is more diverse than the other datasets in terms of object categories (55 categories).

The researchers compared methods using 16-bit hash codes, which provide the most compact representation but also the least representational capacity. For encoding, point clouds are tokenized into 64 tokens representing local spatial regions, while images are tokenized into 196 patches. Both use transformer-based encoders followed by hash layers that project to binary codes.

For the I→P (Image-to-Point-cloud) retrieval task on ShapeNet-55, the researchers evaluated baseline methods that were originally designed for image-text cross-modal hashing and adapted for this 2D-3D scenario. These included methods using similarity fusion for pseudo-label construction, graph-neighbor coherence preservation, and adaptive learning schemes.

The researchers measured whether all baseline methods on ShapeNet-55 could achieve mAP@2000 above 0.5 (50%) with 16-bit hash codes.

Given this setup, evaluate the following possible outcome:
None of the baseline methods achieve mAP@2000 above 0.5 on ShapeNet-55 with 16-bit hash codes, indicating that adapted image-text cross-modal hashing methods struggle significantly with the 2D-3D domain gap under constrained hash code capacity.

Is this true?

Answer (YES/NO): NO